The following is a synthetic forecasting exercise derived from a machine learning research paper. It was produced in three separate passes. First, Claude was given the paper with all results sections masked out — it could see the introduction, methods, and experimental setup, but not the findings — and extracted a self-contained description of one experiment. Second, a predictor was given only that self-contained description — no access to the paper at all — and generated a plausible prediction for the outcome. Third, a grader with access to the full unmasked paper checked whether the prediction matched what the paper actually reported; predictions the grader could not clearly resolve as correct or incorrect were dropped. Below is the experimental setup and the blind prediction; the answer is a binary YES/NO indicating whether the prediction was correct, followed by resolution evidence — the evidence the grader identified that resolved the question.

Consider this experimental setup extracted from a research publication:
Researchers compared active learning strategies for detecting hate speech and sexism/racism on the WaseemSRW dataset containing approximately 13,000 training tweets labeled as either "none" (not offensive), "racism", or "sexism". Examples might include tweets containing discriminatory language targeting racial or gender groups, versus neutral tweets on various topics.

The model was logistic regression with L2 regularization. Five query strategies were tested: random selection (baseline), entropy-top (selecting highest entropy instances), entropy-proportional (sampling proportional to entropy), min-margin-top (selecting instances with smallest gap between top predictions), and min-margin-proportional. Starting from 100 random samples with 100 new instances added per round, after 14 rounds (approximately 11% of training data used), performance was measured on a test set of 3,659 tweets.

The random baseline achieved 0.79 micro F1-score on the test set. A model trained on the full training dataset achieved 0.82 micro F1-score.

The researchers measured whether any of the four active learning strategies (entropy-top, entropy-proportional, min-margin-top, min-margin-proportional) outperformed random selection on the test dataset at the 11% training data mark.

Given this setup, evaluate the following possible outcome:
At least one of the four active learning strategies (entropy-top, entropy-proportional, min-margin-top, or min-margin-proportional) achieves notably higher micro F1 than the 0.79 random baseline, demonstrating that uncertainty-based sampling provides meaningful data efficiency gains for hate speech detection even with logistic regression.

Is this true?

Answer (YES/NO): NO